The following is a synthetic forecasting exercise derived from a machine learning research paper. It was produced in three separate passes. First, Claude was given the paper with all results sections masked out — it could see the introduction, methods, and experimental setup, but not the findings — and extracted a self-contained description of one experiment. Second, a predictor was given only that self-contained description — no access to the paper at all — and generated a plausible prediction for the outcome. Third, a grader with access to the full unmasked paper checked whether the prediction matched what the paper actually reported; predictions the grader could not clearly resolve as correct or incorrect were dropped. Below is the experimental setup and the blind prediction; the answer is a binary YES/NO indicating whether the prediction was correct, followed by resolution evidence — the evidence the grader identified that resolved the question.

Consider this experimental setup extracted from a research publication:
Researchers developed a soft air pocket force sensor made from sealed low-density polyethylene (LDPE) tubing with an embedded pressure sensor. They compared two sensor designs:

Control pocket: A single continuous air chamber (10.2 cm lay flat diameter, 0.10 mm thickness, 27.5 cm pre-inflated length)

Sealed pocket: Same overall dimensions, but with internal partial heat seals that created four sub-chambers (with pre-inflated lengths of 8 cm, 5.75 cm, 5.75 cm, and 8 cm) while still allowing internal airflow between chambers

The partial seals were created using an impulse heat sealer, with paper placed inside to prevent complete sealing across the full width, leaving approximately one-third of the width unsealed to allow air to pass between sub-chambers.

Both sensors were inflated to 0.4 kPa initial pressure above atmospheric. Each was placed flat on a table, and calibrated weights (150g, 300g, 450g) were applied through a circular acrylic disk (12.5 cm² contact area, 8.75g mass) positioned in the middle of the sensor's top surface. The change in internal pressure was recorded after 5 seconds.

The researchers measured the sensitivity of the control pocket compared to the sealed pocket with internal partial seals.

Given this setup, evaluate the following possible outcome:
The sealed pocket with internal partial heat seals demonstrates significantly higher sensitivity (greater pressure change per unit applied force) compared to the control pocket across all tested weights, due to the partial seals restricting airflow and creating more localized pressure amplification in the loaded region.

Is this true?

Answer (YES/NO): YES